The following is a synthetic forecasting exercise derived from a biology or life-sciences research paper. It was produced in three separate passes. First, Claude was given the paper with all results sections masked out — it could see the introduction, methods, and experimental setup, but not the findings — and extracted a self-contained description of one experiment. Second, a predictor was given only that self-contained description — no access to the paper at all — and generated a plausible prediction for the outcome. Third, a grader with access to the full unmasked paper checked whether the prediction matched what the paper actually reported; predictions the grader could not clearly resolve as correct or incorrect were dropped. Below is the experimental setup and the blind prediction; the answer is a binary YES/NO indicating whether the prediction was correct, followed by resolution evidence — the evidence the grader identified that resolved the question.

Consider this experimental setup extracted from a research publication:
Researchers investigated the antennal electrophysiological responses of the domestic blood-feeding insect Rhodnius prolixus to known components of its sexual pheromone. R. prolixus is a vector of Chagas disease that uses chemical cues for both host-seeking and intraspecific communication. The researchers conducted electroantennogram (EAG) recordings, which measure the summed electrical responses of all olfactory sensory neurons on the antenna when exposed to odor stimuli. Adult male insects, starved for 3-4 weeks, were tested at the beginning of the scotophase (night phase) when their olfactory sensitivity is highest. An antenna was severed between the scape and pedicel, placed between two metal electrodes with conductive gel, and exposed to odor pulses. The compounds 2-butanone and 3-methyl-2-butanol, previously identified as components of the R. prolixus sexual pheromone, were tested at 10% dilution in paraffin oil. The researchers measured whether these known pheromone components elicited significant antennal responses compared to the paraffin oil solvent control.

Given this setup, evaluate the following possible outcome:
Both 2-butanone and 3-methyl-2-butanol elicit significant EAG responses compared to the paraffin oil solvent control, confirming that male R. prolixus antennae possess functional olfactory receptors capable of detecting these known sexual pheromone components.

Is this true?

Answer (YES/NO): NO